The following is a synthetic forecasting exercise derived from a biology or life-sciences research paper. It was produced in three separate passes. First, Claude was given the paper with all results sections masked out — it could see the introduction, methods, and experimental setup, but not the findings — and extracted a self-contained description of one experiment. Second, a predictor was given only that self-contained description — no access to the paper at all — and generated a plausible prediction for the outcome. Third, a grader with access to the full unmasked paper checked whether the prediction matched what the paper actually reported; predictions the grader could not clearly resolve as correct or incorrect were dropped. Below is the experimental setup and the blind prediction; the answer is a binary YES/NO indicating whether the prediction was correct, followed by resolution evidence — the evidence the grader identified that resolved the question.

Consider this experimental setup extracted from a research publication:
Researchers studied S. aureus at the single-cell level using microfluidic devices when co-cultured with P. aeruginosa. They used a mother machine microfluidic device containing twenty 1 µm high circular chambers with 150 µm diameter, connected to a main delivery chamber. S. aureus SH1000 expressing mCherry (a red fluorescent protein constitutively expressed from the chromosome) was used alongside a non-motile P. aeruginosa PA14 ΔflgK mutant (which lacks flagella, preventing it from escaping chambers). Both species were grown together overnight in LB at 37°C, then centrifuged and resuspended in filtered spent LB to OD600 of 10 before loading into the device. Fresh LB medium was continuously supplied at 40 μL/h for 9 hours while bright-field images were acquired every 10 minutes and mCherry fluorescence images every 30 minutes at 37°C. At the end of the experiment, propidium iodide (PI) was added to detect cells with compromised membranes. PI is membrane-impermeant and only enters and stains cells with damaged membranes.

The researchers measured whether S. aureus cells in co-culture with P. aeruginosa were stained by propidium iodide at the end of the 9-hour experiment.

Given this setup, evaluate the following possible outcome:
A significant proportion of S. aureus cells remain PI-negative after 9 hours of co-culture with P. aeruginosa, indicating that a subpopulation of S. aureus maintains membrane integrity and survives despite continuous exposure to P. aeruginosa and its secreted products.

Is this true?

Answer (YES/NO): YES